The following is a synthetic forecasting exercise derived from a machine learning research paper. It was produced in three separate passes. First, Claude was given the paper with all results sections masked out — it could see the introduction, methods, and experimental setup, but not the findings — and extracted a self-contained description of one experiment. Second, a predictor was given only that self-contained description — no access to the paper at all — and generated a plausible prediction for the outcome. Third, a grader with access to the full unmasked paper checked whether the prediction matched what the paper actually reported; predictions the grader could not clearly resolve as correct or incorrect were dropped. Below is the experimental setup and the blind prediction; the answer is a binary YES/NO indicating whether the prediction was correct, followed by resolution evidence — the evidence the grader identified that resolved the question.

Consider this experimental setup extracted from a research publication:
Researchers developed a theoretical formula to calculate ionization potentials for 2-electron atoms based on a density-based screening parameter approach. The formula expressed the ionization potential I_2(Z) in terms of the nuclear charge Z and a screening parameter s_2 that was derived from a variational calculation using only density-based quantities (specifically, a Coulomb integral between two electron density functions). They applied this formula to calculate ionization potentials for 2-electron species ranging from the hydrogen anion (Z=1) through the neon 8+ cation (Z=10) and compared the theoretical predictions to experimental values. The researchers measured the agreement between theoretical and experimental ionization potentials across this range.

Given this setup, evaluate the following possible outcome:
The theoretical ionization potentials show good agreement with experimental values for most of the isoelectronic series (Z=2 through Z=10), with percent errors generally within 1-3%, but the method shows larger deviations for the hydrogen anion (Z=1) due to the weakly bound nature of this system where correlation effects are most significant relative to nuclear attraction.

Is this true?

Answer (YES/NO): NO